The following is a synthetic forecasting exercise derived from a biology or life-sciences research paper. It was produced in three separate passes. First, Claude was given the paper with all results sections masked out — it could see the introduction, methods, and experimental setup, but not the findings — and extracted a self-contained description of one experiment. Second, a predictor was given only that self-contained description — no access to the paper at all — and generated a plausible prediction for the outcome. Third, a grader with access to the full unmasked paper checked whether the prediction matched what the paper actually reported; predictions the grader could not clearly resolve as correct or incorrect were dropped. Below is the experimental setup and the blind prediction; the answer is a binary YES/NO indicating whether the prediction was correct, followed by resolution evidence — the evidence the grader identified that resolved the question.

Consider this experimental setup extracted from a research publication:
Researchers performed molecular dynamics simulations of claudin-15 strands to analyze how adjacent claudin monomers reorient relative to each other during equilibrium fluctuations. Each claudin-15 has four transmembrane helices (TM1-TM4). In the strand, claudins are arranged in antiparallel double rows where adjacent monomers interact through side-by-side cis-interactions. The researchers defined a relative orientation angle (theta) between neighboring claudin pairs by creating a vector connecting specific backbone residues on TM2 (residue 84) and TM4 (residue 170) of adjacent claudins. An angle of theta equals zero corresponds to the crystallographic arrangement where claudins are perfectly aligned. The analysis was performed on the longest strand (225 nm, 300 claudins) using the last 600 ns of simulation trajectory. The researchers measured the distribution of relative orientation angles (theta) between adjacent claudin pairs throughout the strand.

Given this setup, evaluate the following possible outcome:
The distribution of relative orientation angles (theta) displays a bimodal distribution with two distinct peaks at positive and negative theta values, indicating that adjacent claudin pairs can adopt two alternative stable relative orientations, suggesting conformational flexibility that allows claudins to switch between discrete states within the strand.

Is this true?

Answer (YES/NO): NO